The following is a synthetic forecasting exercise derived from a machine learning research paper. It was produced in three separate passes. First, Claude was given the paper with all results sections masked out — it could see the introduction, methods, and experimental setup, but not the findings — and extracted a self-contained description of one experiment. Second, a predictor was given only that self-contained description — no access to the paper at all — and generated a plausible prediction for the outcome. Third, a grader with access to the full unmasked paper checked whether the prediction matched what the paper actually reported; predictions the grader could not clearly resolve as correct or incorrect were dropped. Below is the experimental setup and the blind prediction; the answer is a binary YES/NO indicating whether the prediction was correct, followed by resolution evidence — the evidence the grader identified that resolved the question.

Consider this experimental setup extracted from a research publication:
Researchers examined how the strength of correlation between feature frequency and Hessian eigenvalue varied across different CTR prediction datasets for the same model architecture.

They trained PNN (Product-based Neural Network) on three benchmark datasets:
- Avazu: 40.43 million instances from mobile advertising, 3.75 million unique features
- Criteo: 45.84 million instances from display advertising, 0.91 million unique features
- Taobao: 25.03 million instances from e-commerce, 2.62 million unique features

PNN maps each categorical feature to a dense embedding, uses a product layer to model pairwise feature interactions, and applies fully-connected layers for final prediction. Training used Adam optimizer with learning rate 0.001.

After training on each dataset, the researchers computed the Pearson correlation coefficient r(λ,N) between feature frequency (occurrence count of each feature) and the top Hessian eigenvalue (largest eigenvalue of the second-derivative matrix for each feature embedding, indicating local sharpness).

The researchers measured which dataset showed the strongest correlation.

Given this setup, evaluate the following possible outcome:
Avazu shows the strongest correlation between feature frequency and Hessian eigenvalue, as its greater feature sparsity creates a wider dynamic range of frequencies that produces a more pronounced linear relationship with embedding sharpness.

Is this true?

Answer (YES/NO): NO